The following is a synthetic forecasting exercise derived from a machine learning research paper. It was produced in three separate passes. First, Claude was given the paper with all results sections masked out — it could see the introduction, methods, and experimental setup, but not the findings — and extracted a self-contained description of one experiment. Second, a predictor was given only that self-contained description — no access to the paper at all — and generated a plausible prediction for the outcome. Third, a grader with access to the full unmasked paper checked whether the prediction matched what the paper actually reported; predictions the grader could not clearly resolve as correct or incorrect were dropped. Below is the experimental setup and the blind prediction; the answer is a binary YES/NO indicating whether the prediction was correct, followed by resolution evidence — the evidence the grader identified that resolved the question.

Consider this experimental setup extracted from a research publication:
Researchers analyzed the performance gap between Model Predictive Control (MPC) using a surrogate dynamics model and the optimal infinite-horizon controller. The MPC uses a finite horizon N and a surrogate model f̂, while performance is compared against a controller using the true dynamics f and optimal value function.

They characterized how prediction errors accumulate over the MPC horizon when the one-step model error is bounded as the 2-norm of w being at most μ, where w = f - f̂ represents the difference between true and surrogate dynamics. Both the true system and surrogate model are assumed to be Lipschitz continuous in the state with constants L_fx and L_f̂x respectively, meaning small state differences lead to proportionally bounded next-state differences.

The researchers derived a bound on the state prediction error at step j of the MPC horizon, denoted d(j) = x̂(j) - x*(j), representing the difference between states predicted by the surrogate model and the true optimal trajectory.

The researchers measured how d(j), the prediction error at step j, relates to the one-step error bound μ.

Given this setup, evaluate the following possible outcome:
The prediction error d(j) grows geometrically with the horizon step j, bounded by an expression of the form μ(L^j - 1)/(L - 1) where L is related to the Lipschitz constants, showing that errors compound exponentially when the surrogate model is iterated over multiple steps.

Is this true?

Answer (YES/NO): YES